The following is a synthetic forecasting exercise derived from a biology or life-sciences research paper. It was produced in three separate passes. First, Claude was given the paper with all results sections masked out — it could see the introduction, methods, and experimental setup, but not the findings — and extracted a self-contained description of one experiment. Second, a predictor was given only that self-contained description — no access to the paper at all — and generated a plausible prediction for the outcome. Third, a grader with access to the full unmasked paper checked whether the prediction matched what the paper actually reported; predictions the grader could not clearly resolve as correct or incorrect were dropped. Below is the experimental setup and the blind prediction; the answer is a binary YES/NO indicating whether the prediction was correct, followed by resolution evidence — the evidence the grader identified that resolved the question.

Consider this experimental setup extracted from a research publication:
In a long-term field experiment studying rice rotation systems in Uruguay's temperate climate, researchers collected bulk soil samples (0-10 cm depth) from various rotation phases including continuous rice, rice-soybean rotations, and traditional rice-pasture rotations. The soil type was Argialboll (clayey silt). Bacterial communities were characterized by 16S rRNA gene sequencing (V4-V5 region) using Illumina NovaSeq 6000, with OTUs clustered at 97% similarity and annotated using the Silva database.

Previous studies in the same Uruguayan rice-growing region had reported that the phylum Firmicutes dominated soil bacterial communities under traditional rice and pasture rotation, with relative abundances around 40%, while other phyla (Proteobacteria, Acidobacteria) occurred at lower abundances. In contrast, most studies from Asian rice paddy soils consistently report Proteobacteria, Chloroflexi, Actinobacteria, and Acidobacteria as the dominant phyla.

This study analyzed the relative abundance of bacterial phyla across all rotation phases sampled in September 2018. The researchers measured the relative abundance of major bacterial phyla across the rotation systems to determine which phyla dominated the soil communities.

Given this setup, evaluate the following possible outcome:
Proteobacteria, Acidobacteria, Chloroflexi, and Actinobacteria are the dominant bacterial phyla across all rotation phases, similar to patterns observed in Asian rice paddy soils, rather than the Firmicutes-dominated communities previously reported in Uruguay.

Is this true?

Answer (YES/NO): NO